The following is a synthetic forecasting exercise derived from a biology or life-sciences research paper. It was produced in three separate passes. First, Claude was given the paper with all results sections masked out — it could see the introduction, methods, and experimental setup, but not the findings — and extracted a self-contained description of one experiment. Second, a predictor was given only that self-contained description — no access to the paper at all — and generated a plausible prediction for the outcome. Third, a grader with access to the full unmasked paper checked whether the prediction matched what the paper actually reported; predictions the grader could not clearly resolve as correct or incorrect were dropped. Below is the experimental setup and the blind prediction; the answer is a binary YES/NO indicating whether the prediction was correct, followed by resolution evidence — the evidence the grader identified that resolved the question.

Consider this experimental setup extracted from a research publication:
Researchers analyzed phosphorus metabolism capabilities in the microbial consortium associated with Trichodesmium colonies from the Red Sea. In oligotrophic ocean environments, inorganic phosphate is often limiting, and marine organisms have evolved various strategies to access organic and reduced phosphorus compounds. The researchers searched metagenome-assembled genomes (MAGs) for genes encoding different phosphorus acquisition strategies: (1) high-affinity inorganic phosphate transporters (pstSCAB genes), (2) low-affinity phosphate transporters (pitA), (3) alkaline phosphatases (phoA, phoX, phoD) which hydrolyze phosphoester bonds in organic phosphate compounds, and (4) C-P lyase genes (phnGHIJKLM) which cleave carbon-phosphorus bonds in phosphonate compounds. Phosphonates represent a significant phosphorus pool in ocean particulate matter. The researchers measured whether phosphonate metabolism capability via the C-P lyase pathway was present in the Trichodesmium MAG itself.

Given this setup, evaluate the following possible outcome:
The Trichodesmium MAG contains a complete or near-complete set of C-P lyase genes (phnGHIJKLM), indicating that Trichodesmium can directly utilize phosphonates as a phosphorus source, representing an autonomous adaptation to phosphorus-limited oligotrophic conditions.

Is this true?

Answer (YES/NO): YES